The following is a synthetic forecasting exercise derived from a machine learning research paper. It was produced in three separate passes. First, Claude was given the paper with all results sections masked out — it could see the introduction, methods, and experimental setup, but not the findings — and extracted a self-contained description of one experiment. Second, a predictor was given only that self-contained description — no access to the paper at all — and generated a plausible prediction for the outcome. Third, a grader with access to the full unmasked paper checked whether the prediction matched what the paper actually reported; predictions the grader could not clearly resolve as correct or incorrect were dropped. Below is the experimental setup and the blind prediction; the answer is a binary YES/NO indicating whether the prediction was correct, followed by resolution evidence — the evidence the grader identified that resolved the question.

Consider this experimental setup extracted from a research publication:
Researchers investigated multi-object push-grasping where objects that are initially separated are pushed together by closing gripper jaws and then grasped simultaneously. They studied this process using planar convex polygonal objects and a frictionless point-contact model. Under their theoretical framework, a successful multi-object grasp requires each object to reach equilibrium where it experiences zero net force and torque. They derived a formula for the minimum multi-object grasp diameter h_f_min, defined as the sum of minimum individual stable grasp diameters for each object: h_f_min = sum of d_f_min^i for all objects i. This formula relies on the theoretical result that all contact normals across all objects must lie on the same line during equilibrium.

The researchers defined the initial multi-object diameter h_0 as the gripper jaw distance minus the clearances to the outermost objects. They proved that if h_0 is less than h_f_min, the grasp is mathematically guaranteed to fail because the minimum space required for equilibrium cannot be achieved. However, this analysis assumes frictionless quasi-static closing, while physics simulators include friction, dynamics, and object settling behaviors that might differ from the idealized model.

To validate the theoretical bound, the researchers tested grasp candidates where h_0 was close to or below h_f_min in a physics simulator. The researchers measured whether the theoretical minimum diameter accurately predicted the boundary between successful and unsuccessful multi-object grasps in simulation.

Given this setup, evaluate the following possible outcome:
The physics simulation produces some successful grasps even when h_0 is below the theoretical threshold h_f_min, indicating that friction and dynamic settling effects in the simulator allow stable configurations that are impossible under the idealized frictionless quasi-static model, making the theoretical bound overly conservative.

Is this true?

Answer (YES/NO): NO